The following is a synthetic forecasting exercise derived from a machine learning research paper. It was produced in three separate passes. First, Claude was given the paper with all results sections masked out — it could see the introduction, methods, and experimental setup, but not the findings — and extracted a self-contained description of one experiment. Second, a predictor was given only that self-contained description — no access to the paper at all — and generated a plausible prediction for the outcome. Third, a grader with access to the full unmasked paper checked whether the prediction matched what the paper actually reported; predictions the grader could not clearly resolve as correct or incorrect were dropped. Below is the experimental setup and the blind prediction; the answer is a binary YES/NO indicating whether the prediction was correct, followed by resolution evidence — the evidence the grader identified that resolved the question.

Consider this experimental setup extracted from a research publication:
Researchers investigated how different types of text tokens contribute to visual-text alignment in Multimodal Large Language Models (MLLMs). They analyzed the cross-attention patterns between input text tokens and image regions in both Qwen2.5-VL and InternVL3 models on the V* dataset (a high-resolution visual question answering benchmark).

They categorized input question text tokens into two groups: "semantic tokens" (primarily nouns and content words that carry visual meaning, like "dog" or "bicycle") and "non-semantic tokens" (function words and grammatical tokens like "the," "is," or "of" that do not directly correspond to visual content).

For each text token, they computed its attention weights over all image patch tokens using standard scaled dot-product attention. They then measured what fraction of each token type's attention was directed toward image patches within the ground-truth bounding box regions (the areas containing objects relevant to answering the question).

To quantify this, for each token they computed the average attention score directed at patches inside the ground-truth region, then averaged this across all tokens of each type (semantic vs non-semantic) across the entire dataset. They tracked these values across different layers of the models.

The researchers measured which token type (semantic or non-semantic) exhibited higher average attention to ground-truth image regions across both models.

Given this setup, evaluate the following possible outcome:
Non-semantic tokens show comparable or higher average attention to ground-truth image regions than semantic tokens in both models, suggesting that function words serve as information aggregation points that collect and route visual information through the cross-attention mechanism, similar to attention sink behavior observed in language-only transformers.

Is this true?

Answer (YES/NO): NO